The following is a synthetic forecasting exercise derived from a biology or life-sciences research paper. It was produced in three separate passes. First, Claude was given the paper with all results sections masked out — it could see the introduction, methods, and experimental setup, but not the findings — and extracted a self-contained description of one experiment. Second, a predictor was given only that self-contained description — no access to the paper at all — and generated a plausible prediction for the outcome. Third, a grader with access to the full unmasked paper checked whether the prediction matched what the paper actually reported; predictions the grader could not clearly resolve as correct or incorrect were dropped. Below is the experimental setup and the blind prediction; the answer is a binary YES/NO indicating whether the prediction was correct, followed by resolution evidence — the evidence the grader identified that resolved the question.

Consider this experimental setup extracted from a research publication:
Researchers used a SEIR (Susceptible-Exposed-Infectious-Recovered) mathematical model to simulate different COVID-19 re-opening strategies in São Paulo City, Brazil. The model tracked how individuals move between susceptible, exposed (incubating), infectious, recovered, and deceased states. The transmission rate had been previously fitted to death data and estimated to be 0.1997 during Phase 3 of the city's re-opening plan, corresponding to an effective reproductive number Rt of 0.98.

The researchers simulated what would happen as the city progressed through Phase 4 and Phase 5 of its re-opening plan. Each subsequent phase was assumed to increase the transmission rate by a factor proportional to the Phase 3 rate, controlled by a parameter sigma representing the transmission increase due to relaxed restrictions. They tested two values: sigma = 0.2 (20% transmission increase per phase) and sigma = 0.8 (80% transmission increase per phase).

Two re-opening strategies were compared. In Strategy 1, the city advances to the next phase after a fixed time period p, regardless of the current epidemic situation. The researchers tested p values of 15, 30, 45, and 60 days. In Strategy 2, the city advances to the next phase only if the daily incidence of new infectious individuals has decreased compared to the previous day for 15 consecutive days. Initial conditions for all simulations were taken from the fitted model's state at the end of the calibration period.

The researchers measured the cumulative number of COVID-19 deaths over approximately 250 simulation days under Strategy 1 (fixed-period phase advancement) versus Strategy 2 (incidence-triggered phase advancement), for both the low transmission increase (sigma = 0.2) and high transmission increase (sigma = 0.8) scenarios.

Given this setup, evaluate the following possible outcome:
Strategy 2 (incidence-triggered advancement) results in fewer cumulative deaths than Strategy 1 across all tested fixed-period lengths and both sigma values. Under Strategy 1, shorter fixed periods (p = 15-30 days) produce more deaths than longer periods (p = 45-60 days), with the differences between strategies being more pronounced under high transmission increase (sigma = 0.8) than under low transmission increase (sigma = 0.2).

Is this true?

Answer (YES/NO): NO